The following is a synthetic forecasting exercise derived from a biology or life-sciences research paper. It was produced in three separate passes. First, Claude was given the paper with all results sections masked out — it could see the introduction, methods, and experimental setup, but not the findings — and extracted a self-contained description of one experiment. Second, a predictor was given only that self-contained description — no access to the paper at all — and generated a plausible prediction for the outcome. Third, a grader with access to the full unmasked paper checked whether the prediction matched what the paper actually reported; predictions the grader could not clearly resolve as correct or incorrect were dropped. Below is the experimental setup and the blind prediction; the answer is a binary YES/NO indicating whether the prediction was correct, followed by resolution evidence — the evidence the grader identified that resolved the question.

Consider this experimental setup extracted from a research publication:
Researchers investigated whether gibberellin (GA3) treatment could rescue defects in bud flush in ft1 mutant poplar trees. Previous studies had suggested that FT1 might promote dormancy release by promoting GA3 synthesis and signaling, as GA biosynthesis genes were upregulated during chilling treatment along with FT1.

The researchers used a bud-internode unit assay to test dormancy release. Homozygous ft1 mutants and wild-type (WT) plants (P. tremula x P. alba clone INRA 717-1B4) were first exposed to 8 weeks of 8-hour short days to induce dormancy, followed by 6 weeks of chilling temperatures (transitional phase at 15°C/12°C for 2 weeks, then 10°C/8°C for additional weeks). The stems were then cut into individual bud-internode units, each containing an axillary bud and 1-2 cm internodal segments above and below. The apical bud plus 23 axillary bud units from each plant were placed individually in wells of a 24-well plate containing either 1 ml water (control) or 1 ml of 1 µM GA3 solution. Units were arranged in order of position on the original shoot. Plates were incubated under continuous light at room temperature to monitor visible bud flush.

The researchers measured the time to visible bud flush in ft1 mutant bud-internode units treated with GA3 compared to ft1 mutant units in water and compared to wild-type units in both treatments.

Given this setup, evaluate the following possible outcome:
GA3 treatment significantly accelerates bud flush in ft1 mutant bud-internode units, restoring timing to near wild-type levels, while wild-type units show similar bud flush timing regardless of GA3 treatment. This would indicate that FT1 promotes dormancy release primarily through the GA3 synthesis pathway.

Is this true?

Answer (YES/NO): NO